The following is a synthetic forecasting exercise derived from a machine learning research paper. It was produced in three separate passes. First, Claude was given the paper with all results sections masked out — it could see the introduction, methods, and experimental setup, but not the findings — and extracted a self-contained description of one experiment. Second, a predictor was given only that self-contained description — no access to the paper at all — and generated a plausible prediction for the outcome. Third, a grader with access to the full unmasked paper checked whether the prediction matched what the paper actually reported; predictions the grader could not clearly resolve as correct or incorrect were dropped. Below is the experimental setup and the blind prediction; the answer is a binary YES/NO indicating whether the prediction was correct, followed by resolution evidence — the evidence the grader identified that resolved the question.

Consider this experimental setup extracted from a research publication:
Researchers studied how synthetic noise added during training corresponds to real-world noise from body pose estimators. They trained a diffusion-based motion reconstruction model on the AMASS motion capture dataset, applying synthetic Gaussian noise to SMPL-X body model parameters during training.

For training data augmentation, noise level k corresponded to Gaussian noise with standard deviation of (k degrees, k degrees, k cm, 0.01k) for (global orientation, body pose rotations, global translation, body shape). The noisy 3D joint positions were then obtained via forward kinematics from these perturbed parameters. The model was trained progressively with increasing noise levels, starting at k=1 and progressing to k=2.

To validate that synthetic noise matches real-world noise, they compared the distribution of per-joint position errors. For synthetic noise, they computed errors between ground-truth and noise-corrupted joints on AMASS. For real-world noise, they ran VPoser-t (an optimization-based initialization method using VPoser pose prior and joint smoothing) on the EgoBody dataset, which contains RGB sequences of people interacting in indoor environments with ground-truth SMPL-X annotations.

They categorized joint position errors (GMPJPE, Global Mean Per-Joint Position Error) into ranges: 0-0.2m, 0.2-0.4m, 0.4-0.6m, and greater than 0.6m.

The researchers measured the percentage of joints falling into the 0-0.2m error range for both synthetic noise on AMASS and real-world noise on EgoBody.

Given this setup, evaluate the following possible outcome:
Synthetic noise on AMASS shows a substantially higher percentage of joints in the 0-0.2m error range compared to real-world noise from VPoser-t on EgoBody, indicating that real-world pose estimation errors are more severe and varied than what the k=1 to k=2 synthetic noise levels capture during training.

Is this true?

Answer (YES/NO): NO